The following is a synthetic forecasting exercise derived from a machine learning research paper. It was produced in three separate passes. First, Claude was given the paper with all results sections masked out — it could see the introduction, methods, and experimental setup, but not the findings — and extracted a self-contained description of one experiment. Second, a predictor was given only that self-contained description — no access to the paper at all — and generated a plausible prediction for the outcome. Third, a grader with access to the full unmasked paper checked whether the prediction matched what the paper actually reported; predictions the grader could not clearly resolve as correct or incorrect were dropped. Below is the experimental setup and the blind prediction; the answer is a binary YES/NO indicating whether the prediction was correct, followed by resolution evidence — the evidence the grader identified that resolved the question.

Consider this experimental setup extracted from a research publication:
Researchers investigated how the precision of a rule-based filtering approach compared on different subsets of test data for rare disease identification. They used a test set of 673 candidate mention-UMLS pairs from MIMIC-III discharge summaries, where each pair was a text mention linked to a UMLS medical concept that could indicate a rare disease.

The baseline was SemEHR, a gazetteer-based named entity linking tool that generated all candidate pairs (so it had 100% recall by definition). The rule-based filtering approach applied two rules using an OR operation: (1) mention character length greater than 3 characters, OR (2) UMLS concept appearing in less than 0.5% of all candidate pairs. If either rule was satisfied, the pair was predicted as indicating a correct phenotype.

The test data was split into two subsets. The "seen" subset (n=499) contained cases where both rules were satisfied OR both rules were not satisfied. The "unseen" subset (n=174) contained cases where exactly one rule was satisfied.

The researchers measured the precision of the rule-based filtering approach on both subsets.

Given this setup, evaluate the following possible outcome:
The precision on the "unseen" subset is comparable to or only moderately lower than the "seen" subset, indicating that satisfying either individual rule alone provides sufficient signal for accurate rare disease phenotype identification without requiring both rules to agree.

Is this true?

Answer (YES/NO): NO